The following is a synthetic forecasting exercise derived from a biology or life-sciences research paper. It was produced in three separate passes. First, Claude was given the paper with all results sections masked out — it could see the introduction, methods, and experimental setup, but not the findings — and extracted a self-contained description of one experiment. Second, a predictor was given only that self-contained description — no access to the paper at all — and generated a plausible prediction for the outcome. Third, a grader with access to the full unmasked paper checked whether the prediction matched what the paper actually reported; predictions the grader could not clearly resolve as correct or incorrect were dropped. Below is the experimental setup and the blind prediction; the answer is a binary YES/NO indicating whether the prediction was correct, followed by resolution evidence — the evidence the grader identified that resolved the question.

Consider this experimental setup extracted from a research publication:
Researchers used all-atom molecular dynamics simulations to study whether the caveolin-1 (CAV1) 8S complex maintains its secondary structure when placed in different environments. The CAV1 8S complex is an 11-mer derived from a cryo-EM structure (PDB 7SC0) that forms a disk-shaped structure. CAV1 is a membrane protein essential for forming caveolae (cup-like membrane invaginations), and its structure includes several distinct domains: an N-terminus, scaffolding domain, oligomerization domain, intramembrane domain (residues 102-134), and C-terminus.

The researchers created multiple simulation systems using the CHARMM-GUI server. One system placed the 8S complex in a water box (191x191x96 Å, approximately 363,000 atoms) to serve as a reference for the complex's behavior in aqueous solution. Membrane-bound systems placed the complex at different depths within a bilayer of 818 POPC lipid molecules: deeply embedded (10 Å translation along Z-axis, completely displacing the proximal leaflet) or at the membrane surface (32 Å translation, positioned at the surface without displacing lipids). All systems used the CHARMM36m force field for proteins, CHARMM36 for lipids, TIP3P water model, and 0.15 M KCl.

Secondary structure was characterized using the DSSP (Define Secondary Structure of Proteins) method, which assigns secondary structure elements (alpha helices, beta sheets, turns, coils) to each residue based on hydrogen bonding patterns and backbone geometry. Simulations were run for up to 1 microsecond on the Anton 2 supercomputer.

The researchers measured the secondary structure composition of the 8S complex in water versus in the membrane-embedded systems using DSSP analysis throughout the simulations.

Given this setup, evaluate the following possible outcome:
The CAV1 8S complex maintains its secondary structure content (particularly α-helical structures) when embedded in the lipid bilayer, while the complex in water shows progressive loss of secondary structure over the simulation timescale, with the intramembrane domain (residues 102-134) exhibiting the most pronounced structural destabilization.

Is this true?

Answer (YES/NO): NO